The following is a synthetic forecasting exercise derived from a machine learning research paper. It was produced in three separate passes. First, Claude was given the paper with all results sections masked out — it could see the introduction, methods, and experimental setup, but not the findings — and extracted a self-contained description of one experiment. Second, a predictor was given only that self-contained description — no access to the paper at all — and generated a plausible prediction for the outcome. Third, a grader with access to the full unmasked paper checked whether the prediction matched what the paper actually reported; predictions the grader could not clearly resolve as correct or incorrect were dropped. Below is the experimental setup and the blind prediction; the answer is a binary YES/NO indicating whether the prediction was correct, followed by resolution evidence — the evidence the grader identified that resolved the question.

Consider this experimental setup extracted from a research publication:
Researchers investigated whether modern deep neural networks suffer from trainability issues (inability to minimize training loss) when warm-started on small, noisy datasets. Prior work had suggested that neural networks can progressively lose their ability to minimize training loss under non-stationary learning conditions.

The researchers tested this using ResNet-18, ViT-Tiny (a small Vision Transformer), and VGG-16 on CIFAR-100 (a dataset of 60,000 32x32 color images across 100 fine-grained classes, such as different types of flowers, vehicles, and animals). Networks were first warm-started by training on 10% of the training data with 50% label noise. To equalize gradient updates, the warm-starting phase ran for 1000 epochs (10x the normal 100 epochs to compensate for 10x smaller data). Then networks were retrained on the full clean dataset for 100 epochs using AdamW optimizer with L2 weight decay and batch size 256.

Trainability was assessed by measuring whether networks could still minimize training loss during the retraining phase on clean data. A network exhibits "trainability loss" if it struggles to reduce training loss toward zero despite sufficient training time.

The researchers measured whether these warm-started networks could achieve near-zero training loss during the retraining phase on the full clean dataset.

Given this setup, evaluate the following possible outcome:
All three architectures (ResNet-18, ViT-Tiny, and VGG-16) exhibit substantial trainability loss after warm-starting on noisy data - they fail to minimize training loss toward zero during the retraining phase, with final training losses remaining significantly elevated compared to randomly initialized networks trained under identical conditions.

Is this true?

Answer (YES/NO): NO